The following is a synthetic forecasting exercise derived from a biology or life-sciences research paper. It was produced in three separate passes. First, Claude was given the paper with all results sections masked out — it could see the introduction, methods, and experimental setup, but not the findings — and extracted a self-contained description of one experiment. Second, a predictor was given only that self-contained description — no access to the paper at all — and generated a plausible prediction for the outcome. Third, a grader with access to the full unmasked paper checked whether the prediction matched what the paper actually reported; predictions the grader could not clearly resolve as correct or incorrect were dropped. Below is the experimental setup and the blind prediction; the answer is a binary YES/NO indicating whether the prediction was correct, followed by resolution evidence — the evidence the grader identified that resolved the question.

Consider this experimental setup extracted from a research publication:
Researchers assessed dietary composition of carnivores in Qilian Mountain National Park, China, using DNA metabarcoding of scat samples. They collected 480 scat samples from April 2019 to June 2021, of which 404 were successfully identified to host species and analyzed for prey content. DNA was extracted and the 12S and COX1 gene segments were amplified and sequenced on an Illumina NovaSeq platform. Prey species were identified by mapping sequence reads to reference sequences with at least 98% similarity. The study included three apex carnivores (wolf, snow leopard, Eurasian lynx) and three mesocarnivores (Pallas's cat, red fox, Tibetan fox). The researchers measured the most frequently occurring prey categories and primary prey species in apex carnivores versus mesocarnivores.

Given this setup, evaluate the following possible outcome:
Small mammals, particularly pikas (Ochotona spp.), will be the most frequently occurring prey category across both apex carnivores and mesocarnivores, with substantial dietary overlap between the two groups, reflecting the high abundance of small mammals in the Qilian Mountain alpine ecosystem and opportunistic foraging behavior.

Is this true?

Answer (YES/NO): NO